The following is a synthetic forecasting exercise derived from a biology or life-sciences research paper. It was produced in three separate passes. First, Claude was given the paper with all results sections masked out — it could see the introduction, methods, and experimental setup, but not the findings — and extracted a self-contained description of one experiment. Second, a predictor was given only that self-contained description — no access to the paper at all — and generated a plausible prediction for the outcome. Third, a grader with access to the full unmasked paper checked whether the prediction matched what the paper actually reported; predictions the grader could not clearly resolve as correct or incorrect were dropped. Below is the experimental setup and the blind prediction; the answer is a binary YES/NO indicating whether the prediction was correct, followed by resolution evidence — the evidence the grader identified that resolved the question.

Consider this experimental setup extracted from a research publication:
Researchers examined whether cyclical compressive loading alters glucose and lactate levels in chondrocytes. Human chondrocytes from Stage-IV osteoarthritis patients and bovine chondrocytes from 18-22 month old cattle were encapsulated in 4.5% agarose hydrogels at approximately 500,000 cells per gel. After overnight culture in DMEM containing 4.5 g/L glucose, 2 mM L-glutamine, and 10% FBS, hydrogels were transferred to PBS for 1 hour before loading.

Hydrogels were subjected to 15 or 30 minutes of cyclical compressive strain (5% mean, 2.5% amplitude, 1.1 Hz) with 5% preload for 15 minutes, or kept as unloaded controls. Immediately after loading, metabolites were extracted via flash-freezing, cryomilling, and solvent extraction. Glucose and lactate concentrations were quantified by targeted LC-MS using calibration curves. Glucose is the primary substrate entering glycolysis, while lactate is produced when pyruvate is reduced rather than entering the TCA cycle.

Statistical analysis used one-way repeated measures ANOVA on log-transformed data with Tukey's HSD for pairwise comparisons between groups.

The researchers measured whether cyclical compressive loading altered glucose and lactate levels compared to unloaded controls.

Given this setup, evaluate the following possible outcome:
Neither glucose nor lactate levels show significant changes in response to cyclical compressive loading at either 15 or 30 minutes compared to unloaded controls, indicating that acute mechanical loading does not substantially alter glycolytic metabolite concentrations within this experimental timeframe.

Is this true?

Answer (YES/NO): NO